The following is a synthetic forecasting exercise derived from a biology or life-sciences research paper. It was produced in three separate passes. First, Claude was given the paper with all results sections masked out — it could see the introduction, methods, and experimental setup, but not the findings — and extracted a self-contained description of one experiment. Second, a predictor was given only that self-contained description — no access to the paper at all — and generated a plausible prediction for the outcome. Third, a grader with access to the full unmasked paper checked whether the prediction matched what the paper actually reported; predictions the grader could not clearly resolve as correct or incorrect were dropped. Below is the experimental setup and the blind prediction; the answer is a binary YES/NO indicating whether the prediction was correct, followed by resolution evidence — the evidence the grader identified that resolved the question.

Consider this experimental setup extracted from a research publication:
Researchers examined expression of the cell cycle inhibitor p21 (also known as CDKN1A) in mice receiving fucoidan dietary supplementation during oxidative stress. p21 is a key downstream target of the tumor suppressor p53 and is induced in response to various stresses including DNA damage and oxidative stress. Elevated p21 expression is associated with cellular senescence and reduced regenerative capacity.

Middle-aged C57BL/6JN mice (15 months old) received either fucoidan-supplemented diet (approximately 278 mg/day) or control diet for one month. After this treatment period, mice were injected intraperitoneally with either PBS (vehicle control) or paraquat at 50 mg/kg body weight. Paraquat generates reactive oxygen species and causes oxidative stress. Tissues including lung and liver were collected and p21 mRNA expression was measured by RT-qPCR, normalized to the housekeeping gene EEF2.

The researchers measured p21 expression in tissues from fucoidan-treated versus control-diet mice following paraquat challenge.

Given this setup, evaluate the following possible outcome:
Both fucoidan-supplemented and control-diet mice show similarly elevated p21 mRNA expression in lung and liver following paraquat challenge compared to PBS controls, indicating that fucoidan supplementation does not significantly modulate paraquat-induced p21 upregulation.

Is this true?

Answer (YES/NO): NO